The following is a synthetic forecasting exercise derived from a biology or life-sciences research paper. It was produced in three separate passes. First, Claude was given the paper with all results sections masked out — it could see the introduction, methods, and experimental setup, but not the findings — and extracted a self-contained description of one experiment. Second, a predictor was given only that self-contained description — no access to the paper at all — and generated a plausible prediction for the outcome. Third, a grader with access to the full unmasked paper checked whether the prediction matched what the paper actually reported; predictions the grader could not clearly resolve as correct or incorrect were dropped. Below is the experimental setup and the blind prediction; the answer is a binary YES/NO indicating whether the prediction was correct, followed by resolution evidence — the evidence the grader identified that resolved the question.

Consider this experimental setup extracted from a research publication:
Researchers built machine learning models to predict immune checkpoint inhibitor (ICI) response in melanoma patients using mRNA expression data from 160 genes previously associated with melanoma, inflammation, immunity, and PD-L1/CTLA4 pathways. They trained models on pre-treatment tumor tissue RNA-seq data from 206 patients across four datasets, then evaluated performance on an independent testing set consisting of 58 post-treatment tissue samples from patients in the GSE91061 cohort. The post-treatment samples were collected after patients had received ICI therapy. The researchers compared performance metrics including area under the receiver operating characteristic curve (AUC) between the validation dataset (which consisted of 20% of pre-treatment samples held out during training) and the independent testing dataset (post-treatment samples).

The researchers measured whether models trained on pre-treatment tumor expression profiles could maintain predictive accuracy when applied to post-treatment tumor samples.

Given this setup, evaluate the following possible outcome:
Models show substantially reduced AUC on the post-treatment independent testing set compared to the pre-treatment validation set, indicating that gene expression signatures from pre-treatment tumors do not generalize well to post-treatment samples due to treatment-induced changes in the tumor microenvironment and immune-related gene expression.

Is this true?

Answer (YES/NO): YES